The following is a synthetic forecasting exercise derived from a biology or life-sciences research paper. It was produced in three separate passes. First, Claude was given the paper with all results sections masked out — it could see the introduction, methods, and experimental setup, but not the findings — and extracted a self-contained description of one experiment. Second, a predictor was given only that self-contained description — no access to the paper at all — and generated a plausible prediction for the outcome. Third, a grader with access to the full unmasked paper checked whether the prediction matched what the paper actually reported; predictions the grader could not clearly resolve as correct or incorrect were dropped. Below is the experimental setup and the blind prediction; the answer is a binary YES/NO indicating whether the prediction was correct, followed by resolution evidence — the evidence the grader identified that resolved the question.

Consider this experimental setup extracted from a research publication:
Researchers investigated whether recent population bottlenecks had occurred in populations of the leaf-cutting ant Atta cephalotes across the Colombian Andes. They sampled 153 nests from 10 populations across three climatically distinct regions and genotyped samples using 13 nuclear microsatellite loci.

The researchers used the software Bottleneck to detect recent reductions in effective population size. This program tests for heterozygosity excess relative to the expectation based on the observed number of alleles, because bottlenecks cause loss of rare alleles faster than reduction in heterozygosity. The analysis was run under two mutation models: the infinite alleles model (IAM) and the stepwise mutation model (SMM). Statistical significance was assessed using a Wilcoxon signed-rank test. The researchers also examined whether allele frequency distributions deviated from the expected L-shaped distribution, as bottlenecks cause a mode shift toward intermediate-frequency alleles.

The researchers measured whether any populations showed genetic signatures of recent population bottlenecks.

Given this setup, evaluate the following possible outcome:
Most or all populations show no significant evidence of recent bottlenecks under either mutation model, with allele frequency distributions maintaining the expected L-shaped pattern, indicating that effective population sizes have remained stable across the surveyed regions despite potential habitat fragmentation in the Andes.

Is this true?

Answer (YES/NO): NO